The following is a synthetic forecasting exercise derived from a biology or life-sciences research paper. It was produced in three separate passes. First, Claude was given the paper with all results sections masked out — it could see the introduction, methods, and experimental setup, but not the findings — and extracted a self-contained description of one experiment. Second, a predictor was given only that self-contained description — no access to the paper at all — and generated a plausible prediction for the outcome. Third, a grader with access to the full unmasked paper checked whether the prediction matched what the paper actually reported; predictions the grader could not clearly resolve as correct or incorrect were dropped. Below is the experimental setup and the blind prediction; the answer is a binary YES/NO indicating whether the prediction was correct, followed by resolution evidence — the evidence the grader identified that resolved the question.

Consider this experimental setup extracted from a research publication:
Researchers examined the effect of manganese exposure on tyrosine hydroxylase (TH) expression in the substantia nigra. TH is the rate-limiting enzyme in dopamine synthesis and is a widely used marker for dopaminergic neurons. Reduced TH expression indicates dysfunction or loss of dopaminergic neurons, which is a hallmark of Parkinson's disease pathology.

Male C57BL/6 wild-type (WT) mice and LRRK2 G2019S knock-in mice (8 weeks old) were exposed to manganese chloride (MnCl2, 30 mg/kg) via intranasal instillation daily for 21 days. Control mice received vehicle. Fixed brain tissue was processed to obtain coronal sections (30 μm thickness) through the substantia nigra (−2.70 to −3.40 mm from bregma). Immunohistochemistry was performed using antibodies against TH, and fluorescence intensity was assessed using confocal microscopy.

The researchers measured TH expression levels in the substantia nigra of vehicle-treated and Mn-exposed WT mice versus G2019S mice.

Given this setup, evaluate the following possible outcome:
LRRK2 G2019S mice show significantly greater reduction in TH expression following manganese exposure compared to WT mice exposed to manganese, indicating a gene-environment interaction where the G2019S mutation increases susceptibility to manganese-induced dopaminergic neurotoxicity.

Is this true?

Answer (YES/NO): YES